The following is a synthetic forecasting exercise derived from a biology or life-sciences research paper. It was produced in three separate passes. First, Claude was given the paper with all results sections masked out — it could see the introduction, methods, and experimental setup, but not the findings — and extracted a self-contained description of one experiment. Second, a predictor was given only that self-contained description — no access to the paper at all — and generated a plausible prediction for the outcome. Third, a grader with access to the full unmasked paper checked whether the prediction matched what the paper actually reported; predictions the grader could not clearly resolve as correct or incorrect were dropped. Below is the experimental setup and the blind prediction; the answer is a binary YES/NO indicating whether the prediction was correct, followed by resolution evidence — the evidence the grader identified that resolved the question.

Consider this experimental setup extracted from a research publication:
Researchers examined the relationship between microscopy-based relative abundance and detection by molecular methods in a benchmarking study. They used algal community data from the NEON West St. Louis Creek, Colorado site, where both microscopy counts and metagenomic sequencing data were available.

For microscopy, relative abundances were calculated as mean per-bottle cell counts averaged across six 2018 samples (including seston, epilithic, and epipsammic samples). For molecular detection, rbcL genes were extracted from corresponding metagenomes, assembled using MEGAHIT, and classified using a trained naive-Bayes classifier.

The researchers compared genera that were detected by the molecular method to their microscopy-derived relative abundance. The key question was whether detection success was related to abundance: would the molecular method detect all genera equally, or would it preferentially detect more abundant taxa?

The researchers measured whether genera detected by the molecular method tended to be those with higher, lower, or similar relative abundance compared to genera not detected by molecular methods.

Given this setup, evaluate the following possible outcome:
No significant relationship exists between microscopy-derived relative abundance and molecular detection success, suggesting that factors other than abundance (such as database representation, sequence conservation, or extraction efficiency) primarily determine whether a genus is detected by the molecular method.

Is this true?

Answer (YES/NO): NO